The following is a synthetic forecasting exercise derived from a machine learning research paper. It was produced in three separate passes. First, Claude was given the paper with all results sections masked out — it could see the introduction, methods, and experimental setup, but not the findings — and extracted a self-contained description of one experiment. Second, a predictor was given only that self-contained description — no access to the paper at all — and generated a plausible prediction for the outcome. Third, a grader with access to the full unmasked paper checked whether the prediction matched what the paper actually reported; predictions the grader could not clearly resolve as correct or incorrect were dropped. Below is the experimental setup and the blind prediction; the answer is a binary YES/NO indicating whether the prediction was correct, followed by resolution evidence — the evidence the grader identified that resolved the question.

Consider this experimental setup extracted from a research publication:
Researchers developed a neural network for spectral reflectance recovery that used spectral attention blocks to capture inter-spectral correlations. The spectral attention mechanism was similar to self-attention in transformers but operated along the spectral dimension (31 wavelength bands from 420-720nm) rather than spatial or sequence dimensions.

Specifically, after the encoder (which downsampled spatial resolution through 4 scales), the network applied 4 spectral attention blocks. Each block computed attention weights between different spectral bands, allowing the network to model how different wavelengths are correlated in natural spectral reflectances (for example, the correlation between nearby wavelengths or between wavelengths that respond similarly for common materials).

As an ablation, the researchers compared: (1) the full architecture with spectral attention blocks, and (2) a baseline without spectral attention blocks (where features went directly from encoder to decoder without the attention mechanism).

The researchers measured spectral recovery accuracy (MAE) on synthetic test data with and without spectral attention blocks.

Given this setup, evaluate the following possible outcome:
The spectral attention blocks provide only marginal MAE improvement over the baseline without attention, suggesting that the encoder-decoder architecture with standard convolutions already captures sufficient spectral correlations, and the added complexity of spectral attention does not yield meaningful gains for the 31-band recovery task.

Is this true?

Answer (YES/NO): NO